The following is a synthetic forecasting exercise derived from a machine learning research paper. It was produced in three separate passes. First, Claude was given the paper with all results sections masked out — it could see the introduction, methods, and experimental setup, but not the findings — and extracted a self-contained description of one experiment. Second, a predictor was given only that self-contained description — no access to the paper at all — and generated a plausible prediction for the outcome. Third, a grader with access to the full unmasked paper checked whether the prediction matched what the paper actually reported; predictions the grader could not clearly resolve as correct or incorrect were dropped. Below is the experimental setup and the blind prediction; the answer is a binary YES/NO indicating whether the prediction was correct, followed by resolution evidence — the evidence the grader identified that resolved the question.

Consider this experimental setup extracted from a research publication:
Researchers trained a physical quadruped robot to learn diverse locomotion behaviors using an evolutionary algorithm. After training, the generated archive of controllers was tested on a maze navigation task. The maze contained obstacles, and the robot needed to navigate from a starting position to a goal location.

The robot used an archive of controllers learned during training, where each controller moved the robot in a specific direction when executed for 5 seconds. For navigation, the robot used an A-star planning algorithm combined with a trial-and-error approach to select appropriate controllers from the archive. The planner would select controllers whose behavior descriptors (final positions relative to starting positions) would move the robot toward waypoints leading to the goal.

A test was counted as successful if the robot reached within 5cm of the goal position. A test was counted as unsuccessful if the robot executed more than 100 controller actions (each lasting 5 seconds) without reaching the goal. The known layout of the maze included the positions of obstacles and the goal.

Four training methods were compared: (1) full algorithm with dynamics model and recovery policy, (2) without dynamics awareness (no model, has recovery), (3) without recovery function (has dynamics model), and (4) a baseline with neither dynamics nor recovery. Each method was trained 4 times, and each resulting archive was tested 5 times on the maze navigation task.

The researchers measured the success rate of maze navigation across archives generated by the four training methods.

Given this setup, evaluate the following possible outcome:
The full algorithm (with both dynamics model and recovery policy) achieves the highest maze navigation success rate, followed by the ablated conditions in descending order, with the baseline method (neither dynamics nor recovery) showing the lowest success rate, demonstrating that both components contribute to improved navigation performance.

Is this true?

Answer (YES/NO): NO